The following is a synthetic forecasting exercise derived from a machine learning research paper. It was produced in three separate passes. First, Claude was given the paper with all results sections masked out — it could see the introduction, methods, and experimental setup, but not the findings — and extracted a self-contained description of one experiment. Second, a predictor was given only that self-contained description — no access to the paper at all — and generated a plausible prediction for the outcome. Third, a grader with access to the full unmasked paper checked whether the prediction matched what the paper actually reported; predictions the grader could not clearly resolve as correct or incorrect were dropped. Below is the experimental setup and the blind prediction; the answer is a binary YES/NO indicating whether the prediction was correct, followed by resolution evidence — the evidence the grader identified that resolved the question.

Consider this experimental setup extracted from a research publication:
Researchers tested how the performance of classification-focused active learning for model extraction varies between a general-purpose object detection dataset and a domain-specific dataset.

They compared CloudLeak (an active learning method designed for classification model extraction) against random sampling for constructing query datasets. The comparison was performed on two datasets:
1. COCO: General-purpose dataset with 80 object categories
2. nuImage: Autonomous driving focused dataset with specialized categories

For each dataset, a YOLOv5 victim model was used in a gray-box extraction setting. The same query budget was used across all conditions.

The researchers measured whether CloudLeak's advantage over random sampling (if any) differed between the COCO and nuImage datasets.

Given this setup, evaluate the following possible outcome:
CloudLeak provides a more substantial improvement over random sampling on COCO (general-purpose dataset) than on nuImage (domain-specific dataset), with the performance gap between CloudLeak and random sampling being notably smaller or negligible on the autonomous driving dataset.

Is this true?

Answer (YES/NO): NO